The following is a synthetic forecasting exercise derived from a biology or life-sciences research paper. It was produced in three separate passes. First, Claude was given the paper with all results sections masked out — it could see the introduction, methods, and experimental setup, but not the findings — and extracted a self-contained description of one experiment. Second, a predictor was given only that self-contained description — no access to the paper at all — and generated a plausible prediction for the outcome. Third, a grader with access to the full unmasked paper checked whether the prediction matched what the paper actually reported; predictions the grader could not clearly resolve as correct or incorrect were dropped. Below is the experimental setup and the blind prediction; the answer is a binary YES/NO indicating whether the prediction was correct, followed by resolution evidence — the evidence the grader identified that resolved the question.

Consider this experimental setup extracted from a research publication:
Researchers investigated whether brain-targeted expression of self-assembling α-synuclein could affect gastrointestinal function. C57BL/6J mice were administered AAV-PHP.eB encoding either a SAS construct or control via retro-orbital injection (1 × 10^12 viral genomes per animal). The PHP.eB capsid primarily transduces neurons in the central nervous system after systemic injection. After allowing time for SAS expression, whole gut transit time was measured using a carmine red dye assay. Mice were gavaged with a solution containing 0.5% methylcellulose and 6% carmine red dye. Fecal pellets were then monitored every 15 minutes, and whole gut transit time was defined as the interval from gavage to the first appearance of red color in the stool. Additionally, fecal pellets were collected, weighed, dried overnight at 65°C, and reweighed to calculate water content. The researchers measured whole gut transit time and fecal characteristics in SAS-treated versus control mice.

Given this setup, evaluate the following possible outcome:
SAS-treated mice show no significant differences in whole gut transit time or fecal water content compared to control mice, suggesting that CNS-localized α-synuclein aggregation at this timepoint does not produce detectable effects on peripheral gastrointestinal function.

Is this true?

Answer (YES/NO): NO